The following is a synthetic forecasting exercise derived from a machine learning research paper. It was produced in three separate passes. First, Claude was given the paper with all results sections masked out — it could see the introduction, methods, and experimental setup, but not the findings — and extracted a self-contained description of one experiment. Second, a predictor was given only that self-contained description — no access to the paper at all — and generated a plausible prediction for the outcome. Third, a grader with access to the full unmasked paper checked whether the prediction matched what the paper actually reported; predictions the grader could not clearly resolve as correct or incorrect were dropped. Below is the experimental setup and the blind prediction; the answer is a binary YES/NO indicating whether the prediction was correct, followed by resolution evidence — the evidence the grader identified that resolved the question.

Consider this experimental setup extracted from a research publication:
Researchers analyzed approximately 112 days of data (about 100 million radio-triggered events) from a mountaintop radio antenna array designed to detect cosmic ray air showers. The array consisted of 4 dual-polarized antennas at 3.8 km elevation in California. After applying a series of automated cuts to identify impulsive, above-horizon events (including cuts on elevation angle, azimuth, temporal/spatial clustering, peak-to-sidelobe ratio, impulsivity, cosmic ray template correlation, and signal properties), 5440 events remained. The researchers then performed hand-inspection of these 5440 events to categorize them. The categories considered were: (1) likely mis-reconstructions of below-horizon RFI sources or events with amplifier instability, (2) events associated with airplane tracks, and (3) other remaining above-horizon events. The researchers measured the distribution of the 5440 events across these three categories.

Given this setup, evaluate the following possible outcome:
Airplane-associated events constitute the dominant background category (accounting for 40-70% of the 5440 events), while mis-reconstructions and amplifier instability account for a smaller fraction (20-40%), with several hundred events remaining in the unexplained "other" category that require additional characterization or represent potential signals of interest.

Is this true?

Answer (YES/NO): NO